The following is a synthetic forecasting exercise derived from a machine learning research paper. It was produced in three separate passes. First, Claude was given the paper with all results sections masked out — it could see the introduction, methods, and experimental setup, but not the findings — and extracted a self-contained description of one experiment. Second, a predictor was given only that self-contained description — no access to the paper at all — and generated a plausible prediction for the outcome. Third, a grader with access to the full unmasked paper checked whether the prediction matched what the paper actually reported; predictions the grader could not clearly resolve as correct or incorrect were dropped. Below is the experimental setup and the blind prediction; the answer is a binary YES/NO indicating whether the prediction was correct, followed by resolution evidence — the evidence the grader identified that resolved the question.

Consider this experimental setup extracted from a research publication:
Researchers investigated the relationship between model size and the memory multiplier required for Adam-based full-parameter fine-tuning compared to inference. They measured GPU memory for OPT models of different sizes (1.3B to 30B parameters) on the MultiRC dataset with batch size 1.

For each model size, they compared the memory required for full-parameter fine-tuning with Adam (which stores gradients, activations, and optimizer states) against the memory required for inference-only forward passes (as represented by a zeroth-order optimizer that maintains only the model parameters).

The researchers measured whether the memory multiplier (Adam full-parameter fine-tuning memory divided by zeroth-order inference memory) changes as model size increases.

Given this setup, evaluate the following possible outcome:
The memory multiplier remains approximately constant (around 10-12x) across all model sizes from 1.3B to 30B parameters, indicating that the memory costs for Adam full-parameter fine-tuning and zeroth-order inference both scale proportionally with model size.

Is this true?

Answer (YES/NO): NO